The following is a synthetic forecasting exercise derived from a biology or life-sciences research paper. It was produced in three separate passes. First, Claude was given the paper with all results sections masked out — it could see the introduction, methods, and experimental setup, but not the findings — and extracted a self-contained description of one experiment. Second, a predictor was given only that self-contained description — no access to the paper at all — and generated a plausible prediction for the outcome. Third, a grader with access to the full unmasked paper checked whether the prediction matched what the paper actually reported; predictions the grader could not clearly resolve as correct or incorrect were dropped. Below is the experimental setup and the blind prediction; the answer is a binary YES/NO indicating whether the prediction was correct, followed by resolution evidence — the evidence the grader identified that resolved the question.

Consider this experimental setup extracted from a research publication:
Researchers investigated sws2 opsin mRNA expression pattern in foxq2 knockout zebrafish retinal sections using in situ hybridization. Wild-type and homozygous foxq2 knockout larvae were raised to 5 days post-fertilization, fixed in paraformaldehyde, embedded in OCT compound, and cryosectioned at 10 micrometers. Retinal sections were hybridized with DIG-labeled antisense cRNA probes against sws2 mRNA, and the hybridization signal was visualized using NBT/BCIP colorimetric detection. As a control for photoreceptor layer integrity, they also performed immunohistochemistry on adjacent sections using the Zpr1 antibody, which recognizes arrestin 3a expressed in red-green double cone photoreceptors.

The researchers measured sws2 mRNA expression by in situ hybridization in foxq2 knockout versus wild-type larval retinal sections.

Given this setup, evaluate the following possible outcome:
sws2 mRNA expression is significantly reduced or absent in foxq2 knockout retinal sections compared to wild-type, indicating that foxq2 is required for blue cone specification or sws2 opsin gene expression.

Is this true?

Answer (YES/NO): YES